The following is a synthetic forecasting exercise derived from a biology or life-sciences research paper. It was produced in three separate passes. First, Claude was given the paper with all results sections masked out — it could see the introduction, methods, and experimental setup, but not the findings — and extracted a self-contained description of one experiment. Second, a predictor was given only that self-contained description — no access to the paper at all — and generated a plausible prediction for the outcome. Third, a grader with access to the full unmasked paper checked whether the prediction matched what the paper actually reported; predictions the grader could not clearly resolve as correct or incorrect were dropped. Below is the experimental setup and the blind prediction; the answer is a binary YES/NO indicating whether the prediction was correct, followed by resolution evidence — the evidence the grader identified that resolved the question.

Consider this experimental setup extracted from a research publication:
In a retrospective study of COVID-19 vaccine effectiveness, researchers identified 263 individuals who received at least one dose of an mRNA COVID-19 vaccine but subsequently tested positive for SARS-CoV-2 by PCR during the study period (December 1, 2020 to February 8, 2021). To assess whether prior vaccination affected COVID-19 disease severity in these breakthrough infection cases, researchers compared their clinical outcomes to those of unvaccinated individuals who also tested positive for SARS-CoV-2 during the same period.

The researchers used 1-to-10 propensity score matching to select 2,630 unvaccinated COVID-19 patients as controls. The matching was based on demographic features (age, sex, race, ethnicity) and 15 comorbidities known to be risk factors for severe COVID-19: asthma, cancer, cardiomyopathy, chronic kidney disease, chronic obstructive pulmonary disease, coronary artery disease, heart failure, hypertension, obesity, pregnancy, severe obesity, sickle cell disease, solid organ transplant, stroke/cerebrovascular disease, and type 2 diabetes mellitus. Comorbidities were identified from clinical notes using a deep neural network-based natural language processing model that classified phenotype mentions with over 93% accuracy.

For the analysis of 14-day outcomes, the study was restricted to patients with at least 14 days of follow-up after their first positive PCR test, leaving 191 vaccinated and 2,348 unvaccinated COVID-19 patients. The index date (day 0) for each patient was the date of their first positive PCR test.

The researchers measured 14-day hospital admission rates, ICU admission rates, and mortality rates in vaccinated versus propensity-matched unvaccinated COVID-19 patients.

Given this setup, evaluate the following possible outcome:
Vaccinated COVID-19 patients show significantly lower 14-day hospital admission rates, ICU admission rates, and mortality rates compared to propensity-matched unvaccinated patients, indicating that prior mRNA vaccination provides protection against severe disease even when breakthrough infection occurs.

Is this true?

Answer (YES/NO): NO